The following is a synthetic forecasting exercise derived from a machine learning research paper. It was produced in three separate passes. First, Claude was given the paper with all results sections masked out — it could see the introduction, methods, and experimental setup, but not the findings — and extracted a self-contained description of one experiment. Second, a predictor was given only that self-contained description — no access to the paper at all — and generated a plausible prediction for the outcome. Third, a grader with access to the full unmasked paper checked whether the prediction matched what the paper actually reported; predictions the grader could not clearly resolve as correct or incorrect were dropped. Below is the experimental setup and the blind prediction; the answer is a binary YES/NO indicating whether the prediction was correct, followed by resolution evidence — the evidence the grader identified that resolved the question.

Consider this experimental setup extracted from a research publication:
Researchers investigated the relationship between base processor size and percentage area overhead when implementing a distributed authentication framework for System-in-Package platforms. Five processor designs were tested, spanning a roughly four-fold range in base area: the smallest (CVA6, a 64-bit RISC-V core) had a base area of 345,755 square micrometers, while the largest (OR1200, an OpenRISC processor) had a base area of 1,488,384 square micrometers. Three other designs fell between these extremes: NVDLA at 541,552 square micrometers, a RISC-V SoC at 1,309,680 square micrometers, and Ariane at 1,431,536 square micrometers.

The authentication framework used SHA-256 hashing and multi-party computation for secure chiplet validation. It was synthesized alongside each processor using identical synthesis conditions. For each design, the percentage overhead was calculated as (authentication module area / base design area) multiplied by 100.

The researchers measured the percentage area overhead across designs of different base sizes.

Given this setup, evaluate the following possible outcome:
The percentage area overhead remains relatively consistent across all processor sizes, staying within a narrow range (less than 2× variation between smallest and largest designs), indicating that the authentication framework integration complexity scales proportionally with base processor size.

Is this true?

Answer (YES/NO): NO